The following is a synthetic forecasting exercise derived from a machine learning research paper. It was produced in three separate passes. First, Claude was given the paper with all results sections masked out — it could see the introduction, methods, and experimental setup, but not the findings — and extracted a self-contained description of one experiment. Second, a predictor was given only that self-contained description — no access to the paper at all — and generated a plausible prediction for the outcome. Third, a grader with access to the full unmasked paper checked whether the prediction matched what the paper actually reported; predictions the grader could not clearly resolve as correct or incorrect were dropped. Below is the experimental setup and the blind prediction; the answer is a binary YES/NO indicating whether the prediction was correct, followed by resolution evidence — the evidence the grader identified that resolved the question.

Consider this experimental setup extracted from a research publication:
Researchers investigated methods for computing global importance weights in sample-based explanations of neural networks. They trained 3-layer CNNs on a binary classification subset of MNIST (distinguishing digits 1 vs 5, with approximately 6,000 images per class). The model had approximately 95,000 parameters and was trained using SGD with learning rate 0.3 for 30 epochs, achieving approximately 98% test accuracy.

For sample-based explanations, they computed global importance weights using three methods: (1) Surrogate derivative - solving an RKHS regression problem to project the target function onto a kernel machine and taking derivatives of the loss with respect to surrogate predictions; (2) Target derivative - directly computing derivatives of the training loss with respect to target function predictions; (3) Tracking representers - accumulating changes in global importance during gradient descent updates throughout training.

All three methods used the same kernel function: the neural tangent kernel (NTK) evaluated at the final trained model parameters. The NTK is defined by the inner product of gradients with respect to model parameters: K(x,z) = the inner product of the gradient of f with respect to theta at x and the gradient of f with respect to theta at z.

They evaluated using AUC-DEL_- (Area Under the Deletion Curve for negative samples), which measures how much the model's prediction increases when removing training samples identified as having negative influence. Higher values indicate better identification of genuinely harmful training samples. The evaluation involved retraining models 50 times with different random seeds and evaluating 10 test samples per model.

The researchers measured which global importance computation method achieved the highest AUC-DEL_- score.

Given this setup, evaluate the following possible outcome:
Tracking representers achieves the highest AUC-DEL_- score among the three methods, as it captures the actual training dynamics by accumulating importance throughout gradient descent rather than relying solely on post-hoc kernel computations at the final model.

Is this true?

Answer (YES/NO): YES